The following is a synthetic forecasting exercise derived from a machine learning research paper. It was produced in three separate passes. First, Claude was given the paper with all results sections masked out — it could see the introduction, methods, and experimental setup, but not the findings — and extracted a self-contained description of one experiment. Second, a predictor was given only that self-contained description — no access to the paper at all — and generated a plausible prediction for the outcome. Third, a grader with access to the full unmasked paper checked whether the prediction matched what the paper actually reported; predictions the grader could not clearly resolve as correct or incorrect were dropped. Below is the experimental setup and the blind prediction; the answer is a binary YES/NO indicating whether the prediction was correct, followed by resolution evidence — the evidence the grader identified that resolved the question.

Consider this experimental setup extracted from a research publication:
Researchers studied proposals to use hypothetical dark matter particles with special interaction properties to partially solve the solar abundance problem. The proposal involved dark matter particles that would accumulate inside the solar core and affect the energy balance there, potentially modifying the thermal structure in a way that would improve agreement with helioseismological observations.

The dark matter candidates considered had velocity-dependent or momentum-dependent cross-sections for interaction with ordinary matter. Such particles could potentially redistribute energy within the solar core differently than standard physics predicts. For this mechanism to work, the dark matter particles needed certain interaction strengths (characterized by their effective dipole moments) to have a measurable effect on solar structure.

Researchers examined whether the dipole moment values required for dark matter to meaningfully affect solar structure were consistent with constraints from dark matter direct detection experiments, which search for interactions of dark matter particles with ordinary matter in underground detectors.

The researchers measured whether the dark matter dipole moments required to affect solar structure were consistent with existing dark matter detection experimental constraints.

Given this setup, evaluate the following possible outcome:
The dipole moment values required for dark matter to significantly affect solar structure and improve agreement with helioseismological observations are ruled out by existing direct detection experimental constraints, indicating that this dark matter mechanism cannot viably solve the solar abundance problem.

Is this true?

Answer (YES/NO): YES